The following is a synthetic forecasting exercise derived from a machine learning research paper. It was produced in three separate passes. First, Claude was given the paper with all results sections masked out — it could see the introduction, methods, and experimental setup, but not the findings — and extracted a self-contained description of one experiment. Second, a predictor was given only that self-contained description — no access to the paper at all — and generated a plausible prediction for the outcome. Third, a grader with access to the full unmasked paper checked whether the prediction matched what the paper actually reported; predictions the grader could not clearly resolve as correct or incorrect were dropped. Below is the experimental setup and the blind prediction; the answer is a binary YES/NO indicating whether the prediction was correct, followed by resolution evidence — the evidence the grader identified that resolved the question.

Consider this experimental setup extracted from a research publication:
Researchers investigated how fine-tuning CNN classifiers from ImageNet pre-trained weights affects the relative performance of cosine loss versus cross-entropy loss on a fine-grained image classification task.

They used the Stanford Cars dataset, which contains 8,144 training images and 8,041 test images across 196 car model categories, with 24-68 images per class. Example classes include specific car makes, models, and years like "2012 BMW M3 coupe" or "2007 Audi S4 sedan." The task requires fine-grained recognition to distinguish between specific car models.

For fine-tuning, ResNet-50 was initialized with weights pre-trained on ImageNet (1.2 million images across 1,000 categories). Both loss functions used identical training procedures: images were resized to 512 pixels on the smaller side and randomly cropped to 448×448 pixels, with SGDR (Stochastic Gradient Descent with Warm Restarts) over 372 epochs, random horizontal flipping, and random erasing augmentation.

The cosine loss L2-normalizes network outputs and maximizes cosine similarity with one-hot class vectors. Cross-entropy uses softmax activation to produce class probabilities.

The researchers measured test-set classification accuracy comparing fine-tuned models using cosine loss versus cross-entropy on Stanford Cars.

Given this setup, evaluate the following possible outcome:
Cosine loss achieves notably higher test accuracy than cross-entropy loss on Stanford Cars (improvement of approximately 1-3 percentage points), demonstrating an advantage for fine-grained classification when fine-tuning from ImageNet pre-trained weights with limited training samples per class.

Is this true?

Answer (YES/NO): NO